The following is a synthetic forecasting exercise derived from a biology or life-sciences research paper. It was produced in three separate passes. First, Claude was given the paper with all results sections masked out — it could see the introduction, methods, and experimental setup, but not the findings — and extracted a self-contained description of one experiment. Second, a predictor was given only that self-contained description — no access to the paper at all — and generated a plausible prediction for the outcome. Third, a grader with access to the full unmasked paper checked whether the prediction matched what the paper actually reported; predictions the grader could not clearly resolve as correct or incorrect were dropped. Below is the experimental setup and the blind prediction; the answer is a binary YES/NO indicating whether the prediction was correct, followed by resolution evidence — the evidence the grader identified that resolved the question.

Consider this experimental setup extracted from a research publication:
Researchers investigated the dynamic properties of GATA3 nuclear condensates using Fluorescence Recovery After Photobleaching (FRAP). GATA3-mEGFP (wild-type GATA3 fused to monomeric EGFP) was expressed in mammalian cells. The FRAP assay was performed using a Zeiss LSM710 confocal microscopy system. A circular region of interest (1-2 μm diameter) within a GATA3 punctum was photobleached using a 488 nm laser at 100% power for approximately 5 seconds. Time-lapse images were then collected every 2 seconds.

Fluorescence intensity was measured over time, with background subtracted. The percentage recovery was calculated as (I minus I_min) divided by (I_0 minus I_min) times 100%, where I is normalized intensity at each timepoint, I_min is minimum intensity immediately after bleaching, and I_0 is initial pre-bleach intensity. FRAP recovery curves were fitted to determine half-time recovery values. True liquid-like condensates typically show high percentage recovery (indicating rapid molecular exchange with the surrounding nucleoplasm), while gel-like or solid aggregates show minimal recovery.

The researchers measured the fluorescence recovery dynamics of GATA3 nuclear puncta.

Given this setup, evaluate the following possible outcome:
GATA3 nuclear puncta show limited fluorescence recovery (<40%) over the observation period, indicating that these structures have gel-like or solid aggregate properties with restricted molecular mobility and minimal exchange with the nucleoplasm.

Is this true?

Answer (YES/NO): NO